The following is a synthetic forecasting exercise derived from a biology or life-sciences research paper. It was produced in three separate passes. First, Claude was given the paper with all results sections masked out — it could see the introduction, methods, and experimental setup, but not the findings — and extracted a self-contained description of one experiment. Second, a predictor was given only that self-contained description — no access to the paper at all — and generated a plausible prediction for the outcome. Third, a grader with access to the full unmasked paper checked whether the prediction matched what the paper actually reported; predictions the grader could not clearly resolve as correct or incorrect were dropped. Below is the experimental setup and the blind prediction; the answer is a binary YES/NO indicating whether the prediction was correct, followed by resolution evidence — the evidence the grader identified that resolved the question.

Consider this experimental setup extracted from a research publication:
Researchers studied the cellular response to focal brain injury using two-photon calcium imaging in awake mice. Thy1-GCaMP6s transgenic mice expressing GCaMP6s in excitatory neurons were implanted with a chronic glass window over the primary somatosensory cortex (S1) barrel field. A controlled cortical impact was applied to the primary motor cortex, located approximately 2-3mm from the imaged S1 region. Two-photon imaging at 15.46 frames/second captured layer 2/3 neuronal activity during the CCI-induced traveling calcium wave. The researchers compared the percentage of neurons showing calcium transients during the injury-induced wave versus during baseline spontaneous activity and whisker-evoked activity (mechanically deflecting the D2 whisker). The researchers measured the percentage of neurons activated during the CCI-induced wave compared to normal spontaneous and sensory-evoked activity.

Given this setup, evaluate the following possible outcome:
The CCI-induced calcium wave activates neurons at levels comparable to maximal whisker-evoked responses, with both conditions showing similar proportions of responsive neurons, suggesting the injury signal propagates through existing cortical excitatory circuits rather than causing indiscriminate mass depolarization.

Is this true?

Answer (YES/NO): NO